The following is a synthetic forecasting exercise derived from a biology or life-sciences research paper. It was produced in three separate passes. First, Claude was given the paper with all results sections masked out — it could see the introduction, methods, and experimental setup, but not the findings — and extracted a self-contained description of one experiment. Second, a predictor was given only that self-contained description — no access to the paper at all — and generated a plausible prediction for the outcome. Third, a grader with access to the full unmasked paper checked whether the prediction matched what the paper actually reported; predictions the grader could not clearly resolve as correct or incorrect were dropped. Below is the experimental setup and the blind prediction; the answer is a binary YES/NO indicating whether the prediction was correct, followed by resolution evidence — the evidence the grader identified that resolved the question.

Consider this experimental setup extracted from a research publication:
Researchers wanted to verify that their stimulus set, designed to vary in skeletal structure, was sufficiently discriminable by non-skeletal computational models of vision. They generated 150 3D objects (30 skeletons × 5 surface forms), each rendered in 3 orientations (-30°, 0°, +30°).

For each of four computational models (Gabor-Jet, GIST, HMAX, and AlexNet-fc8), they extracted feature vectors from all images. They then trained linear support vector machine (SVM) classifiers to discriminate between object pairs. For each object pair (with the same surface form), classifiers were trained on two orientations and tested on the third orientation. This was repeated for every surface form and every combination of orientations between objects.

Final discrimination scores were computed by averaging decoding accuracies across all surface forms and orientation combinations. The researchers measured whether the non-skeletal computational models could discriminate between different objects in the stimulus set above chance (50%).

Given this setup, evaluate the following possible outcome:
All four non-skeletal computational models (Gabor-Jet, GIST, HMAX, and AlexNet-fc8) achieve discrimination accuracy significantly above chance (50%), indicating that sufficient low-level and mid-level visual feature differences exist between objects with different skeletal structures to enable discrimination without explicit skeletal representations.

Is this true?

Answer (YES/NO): YES